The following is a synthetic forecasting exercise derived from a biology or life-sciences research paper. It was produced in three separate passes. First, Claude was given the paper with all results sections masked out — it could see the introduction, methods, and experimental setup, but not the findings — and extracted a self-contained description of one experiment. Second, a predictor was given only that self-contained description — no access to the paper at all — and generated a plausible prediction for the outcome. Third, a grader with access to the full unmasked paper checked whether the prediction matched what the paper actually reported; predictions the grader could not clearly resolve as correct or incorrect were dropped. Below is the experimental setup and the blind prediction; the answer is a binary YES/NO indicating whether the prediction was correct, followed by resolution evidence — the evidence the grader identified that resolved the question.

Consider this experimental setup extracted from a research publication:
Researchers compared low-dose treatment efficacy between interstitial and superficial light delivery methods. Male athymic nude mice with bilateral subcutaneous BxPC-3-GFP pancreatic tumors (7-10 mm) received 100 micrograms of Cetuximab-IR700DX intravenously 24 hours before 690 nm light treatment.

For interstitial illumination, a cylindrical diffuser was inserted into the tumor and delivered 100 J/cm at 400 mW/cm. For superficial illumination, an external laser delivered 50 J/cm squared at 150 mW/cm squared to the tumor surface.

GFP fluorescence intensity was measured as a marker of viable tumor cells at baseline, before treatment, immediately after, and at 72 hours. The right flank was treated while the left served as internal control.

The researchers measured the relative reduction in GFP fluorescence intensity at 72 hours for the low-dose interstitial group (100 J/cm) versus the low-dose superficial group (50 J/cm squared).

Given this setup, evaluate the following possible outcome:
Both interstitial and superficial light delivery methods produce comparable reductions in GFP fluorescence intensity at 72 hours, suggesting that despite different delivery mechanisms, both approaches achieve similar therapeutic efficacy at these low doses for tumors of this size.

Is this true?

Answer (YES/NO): YES